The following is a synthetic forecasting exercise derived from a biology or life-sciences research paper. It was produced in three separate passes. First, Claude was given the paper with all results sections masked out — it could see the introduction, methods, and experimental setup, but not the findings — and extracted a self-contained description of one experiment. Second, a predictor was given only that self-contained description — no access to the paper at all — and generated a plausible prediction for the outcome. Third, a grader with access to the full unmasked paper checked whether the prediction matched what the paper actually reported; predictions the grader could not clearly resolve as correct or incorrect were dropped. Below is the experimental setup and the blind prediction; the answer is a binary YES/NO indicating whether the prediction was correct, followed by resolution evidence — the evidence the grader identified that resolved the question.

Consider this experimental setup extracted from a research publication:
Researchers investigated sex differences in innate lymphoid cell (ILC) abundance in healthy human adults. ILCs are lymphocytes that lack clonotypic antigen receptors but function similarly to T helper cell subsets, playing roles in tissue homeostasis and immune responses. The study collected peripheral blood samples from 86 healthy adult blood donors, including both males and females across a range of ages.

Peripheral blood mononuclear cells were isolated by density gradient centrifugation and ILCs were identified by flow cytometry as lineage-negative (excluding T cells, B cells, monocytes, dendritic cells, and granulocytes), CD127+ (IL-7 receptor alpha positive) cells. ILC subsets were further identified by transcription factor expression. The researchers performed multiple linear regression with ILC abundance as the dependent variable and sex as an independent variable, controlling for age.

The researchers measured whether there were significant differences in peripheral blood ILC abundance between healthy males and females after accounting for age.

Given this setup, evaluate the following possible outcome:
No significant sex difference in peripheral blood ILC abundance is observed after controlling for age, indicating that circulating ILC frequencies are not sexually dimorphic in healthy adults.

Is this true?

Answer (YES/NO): NO